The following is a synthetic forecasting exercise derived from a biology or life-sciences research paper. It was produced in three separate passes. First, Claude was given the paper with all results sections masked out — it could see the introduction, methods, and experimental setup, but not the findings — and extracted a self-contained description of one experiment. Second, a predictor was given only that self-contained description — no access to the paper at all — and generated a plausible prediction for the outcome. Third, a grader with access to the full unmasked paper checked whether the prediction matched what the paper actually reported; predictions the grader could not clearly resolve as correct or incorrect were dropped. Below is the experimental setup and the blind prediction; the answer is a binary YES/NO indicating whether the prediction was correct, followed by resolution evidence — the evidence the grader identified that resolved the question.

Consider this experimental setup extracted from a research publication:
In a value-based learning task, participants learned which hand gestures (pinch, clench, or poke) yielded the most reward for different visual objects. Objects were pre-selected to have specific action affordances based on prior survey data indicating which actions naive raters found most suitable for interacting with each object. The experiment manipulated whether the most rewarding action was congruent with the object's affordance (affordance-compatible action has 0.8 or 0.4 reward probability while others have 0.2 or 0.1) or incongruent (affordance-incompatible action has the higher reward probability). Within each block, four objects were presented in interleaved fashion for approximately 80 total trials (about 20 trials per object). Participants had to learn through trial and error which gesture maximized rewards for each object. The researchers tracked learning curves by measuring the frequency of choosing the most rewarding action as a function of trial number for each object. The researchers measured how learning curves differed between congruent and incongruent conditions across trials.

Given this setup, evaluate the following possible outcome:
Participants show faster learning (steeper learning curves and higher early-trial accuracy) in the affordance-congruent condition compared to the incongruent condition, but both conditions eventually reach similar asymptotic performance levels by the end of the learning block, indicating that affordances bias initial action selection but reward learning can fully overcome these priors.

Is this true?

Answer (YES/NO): NO